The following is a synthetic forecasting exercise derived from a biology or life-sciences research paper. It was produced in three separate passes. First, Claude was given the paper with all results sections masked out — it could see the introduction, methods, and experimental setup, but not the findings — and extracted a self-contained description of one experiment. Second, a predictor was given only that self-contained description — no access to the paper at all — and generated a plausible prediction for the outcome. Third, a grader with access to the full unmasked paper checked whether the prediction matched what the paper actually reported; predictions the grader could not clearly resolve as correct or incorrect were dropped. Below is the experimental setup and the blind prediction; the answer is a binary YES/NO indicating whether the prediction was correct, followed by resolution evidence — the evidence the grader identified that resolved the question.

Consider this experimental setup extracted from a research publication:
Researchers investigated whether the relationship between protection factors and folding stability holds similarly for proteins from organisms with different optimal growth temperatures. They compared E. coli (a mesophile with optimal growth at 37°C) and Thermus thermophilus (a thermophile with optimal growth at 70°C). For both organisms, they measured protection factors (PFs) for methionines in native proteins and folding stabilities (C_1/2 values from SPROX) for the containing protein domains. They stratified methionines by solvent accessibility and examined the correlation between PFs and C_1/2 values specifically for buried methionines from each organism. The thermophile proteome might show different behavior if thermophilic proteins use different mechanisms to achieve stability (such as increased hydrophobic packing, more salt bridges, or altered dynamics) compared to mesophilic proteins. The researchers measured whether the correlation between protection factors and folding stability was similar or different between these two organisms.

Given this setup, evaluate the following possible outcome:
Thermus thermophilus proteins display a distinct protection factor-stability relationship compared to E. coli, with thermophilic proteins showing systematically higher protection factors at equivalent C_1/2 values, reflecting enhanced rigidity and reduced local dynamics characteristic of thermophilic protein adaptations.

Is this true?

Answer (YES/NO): NO